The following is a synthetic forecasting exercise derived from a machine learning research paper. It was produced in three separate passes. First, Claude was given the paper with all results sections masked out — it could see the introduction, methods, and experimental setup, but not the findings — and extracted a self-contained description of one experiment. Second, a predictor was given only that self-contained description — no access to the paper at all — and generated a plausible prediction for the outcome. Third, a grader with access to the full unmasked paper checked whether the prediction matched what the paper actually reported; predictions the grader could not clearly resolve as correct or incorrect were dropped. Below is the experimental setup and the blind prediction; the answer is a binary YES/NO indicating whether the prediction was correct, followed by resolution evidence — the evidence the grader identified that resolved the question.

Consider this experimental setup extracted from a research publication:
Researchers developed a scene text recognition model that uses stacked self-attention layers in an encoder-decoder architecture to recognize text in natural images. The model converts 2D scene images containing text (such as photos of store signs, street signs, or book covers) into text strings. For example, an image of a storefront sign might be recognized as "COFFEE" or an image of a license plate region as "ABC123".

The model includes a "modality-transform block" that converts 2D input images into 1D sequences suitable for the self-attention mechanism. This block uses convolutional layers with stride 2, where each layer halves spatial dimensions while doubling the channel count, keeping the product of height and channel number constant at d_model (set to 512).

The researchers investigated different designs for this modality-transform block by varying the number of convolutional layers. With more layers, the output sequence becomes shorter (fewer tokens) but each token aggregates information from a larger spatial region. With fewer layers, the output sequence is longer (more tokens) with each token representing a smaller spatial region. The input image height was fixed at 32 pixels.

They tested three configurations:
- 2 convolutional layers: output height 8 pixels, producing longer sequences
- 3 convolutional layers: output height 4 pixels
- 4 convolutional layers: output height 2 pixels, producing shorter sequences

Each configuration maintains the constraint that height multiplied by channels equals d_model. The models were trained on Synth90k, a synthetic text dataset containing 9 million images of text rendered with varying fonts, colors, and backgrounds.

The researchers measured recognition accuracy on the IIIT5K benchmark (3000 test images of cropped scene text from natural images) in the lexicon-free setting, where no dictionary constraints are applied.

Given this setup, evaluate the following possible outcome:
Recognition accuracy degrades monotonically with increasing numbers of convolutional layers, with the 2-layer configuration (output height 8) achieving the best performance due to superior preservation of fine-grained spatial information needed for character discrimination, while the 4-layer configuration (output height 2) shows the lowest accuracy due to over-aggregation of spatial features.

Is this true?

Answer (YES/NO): YES